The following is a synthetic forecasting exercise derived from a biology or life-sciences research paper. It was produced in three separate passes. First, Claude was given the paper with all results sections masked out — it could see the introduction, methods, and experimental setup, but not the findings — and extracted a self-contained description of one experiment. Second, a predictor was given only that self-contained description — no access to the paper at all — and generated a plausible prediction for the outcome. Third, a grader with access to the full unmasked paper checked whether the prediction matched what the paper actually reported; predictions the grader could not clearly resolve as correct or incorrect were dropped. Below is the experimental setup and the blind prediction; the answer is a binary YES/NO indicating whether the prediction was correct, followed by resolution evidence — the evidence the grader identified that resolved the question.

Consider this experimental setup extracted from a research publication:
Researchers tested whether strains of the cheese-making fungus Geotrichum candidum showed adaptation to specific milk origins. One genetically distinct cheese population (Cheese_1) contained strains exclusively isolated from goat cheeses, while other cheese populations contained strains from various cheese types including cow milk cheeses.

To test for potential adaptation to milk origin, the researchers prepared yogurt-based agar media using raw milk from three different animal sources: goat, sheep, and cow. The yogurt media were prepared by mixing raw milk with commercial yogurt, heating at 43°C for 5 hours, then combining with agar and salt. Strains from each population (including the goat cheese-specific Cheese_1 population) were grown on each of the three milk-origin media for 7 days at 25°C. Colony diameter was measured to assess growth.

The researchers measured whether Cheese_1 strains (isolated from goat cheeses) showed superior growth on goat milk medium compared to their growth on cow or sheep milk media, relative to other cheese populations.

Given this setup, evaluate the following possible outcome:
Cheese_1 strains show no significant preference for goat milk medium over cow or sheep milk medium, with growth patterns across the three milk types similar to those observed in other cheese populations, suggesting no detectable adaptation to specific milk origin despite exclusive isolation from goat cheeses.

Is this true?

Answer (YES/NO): YES